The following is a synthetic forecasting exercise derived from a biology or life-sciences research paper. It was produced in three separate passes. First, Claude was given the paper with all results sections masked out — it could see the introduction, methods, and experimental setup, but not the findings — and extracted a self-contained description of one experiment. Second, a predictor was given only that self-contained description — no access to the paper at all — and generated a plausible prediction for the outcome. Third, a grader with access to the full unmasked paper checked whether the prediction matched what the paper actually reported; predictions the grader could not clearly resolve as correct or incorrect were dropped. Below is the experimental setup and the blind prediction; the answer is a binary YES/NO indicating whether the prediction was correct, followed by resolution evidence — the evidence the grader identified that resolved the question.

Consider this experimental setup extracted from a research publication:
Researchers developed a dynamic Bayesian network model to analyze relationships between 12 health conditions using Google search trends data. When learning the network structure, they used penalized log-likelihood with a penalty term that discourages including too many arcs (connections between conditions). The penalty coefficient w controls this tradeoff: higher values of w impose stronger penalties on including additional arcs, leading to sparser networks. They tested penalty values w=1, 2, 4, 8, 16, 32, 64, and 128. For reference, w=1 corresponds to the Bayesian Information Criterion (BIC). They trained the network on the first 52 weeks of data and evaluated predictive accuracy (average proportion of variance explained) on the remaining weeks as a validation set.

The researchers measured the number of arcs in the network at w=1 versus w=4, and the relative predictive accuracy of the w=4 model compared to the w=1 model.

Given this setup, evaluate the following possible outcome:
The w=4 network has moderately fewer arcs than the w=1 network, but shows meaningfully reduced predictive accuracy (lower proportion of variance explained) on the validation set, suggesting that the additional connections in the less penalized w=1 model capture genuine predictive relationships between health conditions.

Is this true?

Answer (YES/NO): NO